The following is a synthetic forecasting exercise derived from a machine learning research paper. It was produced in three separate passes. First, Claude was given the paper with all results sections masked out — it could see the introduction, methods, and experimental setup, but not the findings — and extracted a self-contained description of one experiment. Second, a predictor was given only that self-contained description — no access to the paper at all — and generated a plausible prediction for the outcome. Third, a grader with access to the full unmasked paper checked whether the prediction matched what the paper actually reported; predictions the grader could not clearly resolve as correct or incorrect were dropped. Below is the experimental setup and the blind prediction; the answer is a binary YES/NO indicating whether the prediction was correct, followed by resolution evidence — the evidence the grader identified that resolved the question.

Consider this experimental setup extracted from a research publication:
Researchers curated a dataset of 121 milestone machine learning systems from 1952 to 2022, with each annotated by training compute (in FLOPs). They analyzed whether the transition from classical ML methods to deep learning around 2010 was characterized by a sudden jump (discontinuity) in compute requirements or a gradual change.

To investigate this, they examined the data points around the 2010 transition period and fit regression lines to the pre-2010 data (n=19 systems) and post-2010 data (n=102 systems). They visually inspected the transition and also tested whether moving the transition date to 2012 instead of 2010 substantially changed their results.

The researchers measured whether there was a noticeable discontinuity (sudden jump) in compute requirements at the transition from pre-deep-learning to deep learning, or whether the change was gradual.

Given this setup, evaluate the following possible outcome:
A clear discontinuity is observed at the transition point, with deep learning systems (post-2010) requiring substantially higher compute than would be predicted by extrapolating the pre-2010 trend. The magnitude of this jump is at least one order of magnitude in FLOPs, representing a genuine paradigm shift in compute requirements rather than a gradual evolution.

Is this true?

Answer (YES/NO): NO